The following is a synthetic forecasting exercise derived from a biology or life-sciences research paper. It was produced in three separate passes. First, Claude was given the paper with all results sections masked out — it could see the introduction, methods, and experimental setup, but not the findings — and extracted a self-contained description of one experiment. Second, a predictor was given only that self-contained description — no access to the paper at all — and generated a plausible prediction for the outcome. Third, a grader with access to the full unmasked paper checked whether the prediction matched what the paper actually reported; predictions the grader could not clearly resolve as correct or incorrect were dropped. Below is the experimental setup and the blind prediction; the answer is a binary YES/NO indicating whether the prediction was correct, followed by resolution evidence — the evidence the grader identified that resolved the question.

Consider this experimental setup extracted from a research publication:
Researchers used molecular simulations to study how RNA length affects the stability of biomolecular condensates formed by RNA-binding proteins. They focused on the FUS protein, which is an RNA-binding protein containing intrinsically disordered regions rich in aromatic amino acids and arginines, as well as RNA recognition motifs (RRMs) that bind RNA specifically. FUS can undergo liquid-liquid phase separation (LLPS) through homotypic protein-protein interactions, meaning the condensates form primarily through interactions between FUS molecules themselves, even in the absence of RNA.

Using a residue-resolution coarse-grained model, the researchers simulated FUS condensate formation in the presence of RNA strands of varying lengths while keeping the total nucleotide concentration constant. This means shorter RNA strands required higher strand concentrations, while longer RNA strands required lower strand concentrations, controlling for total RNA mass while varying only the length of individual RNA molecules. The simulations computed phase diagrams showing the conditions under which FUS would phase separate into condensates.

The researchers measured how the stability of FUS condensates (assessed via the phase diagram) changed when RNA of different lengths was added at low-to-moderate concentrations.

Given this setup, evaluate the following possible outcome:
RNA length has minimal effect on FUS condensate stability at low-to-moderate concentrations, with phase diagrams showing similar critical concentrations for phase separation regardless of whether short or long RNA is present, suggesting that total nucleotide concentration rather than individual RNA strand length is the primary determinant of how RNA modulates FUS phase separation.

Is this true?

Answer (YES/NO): YES